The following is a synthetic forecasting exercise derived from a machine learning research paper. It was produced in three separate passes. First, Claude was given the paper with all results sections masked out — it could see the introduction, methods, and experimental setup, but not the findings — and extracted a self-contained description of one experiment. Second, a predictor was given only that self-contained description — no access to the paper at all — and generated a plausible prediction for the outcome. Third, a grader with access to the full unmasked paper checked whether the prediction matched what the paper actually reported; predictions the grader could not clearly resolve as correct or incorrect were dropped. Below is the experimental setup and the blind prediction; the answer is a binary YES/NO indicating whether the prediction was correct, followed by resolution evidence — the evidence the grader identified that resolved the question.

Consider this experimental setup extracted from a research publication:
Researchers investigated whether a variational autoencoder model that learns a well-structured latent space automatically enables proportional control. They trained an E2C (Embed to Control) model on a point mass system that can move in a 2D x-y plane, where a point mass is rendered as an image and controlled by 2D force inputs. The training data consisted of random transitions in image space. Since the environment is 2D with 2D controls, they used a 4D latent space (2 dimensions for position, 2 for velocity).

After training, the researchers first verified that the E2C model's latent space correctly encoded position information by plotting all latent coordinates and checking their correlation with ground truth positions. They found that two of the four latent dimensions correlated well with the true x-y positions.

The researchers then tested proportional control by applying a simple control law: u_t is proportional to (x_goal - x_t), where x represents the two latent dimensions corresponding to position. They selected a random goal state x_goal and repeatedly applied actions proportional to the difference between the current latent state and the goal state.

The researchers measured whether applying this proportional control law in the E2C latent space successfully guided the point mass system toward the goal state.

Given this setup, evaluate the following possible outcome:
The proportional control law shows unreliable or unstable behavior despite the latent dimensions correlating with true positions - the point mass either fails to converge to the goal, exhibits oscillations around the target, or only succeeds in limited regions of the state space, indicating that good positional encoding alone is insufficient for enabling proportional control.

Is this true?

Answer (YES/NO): YES